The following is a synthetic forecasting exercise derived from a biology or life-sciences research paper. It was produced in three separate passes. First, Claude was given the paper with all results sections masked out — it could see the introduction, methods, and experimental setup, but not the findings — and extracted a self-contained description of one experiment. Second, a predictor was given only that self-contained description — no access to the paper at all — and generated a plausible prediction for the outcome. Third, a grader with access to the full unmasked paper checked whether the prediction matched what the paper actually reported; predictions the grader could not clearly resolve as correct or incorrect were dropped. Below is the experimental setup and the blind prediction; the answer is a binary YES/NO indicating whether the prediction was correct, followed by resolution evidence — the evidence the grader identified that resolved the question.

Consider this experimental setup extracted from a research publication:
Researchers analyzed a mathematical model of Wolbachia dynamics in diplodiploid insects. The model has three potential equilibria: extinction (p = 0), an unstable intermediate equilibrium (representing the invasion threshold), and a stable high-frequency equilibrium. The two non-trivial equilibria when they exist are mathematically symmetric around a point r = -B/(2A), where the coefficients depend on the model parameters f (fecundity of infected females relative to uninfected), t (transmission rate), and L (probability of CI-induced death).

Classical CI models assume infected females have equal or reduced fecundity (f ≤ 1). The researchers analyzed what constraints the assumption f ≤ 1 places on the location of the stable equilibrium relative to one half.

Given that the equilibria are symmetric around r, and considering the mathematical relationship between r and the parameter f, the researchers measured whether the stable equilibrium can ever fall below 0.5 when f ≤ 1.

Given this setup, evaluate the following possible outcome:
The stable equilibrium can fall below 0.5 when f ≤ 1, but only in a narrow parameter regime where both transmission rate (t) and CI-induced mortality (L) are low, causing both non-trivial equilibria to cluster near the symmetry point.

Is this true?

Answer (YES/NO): NO